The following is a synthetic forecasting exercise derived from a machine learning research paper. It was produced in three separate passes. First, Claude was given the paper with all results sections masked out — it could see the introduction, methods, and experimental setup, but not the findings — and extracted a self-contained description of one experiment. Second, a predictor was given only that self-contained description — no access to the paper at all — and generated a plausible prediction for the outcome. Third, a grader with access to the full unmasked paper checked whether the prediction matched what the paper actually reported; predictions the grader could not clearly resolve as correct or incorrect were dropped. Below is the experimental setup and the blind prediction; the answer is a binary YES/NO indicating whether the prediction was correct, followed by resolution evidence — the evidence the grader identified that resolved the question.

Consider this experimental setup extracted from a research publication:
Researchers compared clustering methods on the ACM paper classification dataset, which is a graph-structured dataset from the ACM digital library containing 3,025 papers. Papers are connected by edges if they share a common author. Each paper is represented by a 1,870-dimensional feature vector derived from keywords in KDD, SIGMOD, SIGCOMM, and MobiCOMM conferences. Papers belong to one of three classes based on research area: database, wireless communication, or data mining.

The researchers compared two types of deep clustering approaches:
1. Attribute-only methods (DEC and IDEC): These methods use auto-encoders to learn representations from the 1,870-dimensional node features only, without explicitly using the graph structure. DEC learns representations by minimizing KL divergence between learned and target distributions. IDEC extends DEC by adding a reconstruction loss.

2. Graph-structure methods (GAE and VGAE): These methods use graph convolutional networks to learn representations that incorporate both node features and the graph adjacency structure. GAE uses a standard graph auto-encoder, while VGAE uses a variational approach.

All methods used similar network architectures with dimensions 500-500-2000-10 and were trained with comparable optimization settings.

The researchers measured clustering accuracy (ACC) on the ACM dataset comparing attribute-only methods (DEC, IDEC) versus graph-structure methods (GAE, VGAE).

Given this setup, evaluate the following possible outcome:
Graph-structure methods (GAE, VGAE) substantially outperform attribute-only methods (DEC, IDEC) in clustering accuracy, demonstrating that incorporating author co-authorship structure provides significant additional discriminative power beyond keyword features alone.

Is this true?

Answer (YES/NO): NO